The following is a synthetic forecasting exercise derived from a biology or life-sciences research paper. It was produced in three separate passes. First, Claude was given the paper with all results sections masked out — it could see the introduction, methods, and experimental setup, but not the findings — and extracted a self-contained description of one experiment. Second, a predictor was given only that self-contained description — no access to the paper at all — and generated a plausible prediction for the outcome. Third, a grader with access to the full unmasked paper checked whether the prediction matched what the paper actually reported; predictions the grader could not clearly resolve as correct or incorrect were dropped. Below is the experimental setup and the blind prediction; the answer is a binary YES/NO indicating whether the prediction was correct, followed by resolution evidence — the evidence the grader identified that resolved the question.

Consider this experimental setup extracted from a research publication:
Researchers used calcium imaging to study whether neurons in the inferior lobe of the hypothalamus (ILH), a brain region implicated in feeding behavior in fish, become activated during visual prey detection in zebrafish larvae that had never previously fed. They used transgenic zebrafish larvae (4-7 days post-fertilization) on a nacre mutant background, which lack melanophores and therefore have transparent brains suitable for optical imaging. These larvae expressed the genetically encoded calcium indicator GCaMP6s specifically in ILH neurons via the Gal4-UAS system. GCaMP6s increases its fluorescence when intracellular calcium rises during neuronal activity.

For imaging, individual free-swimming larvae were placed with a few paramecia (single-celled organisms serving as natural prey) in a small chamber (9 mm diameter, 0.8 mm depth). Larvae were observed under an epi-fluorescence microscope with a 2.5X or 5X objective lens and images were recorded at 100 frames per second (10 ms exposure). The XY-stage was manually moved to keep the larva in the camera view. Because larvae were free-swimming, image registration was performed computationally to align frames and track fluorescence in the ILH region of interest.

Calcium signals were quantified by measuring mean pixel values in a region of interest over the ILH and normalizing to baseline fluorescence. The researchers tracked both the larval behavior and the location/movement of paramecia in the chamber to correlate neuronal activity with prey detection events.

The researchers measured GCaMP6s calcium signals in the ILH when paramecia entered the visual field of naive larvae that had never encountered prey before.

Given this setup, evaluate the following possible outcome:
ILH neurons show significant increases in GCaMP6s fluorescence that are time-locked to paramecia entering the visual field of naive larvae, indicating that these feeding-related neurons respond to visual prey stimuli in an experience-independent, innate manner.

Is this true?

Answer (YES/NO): YES